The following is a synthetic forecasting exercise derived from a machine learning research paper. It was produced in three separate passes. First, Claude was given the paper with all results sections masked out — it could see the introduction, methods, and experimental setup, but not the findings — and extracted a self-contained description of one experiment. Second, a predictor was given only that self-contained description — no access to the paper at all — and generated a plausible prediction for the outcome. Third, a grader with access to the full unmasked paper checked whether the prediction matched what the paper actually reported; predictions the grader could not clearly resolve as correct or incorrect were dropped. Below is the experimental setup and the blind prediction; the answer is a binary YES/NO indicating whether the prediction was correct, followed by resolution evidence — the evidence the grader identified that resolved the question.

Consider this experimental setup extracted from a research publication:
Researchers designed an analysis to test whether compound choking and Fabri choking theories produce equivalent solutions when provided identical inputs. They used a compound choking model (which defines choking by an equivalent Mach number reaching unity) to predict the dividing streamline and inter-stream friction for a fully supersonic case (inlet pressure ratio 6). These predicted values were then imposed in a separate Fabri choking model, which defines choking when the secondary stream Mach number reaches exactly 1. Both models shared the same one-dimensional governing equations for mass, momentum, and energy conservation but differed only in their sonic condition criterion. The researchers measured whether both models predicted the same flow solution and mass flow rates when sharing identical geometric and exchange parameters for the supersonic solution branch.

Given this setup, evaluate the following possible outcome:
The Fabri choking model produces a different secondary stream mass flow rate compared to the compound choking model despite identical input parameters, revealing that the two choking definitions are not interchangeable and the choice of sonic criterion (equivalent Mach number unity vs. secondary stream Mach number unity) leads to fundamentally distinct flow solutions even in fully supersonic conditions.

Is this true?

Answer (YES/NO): NO